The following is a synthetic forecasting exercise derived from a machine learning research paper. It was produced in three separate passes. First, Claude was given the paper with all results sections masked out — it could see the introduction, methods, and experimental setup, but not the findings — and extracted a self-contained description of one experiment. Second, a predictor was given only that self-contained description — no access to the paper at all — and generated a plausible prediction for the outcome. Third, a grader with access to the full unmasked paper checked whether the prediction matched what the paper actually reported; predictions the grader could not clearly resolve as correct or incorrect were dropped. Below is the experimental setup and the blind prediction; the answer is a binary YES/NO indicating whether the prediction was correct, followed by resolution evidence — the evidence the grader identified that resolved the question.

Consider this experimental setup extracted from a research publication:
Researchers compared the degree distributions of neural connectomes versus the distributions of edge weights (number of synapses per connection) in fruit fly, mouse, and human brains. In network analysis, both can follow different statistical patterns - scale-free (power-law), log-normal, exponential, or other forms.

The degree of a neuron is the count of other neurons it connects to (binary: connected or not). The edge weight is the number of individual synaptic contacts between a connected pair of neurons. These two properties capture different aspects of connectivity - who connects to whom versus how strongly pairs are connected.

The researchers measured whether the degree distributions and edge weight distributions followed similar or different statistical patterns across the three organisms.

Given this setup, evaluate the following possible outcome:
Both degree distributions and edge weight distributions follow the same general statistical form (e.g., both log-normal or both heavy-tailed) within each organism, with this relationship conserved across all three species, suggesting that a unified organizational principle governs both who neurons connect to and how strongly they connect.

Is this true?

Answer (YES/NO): NO